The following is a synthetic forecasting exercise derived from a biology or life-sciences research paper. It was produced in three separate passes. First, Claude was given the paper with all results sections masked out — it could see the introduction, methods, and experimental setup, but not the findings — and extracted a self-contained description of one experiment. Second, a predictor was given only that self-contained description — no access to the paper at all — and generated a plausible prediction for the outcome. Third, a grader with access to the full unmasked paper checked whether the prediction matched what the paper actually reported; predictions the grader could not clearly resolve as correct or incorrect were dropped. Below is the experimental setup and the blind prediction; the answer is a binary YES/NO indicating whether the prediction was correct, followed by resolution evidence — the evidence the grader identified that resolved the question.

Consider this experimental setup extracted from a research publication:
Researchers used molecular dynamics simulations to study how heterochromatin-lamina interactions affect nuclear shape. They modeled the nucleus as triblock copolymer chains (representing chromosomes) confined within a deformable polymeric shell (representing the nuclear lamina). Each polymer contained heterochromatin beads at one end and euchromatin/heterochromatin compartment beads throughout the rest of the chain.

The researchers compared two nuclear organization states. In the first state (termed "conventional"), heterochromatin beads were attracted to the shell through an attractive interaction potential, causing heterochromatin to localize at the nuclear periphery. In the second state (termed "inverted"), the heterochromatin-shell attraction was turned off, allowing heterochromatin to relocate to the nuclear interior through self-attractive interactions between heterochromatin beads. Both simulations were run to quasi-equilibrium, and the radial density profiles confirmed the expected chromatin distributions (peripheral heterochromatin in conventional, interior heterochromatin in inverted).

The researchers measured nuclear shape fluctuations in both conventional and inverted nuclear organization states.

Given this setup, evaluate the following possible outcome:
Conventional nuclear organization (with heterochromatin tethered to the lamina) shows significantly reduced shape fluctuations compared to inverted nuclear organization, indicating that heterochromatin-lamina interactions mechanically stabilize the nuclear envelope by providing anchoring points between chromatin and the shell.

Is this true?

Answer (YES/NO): NO